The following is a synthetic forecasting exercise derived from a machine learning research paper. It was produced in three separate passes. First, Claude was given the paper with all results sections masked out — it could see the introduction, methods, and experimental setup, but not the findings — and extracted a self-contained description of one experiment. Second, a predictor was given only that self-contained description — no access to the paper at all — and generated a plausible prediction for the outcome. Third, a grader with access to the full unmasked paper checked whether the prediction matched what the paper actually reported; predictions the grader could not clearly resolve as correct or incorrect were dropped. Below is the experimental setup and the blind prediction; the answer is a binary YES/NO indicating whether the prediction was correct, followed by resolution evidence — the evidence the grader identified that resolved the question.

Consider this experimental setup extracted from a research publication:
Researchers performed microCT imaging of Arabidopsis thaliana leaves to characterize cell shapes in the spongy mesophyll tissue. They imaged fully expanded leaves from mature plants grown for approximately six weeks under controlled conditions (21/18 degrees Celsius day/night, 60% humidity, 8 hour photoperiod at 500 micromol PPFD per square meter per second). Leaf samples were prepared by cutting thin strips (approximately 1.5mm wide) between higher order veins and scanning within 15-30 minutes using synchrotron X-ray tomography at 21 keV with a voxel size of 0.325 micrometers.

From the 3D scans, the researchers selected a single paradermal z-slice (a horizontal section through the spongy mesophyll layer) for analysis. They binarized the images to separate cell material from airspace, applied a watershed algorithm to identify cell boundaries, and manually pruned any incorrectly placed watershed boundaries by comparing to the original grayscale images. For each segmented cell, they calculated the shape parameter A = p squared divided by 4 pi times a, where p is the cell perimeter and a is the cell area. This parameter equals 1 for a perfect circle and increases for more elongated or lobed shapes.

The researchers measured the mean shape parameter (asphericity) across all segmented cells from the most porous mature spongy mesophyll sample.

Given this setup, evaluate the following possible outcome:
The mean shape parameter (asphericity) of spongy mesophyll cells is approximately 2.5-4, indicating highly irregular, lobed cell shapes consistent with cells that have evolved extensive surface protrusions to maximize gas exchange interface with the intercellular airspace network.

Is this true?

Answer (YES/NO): NO